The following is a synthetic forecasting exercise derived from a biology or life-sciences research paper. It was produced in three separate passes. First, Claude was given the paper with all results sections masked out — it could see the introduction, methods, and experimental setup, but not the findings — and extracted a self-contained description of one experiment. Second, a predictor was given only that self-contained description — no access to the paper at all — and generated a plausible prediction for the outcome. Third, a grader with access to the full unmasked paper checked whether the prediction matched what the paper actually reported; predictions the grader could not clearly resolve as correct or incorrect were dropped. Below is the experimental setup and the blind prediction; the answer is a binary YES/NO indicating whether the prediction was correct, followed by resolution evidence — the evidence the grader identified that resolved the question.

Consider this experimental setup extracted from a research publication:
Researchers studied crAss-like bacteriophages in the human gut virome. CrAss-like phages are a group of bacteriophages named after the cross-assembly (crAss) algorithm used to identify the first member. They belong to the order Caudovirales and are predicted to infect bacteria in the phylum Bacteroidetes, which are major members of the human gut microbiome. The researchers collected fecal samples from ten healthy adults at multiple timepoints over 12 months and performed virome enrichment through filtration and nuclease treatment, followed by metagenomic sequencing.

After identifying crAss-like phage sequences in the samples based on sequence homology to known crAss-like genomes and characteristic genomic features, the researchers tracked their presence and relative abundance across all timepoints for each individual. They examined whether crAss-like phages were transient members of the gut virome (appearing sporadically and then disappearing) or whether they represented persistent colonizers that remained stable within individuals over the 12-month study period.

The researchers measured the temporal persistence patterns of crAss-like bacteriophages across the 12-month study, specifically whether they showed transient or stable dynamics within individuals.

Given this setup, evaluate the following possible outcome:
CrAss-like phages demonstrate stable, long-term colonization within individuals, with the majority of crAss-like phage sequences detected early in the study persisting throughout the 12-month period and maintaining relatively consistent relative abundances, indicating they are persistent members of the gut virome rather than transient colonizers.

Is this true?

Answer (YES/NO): YES